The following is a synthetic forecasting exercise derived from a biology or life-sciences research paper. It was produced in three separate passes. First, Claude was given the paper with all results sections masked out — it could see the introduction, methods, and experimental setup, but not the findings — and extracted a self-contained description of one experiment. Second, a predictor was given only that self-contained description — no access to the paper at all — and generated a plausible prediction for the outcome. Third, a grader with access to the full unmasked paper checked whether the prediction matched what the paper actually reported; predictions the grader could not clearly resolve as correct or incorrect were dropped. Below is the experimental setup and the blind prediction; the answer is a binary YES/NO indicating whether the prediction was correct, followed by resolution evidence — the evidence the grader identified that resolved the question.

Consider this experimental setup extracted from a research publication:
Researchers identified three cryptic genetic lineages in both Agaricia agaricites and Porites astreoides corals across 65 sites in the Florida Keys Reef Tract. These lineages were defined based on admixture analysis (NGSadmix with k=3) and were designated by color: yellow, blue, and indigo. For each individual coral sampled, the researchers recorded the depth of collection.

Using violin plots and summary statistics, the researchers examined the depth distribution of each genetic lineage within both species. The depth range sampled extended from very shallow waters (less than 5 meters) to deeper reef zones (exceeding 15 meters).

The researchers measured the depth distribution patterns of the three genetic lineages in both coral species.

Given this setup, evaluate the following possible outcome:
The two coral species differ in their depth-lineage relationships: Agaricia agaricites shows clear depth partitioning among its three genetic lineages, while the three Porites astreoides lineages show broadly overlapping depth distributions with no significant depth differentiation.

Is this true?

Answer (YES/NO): NO